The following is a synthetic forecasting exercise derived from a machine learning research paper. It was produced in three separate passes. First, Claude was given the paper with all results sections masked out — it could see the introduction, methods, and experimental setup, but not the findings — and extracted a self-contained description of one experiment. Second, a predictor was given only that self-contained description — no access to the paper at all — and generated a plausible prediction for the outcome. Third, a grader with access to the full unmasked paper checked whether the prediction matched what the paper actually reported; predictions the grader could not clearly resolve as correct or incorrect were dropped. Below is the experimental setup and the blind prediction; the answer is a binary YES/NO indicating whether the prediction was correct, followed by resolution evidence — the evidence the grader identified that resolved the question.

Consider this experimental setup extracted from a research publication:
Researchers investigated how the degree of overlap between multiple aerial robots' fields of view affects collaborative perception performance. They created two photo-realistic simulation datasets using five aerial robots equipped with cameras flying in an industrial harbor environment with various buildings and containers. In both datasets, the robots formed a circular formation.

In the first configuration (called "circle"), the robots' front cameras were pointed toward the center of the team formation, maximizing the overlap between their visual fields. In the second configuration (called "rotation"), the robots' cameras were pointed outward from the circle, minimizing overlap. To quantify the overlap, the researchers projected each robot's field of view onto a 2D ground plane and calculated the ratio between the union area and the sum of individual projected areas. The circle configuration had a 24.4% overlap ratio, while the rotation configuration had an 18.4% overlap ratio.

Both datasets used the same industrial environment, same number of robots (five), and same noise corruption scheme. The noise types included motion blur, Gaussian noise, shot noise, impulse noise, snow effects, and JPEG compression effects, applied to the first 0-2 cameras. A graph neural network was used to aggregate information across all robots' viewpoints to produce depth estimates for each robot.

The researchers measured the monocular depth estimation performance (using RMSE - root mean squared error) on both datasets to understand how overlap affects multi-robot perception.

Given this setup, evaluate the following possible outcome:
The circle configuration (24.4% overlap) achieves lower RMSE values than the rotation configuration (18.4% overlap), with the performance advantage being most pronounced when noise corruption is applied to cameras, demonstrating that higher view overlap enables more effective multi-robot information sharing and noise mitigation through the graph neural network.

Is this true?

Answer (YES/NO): NO